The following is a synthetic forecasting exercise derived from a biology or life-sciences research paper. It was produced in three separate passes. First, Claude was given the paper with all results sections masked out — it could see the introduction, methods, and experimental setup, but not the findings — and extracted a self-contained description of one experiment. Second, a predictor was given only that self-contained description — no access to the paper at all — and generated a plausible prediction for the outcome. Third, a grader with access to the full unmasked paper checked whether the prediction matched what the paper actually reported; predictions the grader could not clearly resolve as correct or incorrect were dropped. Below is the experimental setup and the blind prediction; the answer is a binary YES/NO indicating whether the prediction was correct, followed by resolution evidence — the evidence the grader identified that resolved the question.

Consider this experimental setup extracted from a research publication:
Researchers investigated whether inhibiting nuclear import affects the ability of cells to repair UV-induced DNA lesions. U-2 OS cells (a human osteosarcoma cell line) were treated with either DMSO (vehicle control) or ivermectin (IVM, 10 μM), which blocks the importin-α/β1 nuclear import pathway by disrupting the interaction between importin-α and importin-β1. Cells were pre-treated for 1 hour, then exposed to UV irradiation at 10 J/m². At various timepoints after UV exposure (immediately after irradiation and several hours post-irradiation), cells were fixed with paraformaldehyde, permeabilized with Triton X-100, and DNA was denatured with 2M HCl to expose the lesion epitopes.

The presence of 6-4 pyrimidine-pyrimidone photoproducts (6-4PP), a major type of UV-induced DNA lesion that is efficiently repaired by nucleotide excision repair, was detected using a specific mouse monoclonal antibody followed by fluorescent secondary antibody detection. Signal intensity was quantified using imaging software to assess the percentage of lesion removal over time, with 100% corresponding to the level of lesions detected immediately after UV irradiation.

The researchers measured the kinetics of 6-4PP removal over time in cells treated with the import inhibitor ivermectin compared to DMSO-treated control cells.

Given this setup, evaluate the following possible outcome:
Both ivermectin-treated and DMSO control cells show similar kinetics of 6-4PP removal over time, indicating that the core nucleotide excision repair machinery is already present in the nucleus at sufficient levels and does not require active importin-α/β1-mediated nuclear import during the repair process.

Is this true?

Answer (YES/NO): YES